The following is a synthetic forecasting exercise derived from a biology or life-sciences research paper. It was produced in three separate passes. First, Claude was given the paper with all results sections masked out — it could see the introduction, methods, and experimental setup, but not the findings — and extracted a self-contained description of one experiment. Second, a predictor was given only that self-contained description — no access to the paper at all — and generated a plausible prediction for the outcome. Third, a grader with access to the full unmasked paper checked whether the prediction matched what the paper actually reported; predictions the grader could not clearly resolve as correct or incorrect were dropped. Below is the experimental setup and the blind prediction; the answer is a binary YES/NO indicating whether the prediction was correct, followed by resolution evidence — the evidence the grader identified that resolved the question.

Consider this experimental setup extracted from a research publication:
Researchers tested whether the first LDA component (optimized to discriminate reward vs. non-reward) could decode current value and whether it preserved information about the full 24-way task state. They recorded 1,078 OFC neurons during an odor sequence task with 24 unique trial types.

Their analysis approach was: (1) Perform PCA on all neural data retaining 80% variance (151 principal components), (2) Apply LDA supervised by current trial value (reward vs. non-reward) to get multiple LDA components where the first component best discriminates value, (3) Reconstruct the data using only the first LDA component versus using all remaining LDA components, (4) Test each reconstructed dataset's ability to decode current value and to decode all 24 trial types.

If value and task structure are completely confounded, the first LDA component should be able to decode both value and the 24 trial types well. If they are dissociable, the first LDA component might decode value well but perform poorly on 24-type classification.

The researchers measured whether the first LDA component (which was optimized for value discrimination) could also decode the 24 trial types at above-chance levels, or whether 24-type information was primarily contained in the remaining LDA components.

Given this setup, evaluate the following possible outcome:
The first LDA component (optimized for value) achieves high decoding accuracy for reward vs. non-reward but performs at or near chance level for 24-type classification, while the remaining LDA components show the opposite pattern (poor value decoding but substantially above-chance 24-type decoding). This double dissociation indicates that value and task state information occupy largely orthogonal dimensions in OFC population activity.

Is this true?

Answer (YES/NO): YES